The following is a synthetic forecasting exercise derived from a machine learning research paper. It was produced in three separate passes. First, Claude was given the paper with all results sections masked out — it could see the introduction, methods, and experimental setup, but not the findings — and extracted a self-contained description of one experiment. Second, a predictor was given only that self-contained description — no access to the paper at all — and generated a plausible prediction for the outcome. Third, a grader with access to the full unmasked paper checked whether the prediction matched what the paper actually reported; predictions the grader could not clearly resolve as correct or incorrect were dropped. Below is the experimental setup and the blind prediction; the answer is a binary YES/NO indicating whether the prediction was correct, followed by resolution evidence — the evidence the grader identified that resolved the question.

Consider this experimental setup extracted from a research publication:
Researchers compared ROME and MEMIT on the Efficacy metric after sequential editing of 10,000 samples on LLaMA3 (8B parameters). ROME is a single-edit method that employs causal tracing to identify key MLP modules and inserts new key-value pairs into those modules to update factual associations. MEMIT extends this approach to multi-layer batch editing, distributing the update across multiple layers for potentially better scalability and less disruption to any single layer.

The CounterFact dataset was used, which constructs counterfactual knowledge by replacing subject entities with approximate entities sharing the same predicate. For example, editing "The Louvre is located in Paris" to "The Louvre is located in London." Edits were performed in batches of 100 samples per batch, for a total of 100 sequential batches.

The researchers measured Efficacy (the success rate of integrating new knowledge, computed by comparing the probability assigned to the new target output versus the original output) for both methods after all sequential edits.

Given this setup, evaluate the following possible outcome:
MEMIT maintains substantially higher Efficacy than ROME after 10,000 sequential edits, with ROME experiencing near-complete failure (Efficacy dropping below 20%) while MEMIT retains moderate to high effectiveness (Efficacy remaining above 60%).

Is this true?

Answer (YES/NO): NO